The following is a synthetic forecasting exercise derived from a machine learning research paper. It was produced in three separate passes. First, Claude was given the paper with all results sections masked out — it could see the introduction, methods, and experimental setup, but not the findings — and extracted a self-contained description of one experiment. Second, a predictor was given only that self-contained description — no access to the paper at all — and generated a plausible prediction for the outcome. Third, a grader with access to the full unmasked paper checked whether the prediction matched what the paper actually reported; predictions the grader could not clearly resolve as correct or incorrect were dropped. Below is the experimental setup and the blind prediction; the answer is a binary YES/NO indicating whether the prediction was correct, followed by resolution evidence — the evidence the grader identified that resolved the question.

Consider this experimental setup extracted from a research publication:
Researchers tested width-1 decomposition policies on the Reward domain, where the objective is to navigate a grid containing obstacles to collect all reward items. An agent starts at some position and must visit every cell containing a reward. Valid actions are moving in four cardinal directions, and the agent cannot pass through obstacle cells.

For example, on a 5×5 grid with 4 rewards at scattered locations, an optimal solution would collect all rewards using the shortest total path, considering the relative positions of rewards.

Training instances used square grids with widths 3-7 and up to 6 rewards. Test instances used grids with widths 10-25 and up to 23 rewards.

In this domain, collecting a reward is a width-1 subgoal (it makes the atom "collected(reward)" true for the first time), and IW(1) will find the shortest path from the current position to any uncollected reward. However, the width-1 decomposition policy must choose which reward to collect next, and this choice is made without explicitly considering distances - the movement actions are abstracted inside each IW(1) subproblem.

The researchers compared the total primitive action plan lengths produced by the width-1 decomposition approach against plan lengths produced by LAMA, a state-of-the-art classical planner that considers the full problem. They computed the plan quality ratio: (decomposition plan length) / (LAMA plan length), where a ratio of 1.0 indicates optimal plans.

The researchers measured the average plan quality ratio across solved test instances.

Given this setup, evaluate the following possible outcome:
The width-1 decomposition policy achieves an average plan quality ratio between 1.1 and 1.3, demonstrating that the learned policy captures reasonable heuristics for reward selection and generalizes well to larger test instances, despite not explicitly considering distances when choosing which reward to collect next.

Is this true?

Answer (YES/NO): NO